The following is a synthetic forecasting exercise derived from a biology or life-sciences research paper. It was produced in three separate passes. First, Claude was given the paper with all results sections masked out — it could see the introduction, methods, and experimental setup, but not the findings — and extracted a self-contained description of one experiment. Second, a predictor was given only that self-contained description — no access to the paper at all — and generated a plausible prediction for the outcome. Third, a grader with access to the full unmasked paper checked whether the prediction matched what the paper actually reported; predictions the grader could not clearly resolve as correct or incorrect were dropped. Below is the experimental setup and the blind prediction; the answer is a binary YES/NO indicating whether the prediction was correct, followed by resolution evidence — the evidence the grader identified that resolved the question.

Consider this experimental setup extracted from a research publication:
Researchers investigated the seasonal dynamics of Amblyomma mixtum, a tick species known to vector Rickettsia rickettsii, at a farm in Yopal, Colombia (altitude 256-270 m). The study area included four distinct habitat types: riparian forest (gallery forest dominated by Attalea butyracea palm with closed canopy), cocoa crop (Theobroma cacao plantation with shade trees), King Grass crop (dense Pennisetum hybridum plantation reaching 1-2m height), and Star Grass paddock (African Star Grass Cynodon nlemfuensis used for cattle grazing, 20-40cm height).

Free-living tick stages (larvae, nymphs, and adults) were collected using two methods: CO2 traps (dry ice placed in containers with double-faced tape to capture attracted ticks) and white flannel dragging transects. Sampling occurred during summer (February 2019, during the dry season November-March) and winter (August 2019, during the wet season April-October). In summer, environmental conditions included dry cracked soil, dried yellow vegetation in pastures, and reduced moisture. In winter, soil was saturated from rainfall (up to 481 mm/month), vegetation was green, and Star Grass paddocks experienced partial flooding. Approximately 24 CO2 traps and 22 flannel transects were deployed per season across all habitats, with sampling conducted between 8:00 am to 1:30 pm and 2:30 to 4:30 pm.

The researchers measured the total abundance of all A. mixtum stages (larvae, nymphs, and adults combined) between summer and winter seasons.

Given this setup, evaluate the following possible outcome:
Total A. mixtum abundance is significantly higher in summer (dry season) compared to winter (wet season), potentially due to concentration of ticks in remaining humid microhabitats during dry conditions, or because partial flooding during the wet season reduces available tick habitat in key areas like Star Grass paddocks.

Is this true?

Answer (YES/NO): YES